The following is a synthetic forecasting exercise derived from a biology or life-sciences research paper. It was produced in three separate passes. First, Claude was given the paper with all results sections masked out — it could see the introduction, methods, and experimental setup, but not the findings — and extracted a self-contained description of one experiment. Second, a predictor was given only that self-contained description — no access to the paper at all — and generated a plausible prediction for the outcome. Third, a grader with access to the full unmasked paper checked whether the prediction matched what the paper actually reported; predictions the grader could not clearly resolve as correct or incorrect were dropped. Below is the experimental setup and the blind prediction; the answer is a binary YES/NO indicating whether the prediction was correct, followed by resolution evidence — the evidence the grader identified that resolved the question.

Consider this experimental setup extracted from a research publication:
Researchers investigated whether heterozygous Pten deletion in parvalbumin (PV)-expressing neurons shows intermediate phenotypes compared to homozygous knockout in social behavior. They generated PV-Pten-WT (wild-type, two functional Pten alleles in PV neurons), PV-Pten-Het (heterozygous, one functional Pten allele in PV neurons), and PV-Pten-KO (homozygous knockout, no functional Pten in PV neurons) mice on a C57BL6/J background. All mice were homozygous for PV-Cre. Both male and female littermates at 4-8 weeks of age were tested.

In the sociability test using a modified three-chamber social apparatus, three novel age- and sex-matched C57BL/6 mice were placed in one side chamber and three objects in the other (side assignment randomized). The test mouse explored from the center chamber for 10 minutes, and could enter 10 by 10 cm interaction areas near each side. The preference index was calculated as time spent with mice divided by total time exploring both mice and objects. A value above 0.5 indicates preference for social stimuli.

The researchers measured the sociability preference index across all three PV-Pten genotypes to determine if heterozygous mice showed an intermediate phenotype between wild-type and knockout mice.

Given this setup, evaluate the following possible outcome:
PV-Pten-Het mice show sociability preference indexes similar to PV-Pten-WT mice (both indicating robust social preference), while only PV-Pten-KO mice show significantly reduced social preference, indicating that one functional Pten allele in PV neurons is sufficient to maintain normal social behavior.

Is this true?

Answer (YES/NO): NO